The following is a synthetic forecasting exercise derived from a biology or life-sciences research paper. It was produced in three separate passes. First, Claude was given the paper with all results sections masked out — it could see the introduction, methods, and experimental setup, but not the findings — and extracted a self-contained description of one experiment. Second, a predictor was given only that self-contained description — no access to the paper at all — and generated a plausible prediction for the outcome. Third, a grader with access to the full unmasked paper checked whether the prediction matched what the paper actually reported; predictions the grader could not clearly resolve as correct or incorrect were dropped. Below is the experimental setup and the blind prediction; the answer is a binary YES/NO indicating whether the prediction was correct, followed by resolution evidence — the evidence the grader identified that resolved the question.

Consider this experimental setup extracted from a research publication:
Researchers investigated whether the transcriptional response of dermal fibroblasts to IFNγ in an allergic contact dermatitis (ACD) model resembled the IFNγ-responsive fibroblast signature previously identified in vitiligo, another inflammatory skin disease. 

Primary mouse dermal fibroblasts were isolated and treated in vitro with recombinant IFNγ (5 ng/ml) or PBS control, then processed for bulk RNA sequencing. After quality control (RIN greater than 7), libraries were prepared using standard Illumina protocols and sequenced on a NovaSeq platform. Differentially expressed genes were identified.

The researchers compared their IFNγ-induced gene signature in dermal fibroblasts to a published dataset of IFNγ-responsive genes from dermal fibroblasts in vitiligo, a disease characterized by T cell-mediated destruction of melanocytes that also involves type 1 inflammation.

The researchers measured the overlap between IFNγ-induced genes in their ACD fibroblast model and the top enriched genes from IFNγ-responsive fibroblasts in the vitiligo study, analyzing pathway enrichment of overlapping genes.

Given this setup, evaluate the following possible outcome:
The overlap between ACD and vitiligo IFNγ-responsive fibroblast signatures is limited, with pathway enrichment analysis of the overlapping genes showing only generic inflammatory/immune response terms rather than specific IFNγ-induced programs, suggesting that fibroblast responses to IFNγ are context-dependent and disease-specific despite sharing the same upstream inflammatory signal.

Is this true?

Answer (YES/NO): NO